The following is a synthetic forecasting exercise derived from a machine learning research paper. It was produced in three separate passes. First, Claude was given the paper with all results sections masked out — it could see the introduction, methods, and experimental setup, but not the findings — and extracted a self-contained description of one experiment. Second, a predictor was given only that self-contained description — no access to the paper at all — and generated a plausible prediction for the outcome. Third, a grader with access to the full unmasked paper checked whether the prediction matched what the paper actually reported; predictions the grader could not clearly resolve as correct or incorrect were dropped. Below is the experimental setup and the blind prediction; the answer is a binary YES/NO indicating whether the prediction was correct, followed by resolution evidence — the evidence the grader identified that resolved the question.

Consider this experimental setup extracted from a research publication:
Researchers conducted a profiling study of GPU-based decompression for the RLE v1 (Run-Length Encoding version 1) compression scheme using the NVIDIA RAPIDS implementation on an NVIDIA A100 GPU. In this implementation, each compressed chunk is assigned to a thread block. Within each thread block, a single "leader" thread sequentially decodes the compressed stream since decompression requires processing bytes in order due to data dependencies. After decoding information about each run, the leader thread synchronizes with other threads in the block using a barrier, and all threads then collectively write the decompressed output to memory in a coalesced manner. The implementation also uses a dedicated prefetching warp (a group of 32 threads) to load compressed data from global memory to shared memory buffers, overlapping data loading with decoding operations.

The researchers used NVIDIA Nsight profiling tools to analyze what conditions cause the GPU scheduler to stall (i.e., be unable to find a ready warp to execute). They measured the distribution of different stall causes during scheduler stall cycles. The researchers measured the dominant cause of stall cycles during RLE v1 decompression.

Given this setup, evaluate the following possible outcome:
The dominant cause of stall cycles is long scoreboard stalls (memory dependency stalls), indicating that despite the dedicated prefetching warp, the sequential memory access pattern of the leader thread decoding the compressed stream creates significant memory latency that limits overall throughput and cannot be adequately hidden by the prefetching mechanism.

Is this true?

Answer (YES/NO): NO